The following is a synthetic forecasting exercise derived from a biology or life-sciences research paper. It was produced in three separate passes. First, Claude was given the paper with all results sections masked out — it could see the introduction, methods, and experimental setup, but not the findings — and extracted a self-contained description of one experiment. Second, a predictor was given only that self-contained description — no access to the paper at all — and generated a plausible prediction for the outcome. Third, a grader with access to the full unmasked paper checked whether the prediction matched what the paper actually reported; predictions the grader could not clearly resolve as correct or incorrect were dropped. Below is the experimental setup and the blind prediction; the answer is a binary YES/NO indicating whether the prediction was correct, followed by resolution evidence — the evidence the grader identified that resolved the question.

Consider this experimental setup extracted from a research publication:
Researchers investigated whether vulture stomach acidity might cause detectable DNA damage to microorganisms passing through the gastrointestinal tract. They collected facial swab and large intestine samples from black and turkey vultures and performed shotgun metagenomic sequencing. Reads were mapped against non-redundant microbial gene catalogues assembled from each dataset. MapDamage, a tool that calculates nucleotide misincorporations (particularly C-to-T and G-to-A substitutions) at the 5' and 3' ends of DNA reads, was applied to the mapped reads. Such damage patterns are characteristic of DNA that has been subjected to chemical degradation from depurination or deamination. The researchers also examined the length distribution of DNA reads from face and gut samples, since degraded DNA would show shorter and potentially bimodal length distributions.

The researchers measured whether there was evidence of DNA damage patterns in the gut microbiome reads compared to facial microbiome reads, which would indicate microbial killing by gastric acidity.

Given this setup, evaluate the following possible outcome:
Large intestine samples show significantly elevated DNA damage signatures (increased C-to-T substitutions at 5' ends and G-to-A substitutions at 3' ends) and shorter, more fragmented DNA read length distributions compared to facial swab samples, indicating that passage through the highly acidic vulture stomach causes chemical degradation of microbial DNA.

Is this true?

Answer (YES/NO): NO